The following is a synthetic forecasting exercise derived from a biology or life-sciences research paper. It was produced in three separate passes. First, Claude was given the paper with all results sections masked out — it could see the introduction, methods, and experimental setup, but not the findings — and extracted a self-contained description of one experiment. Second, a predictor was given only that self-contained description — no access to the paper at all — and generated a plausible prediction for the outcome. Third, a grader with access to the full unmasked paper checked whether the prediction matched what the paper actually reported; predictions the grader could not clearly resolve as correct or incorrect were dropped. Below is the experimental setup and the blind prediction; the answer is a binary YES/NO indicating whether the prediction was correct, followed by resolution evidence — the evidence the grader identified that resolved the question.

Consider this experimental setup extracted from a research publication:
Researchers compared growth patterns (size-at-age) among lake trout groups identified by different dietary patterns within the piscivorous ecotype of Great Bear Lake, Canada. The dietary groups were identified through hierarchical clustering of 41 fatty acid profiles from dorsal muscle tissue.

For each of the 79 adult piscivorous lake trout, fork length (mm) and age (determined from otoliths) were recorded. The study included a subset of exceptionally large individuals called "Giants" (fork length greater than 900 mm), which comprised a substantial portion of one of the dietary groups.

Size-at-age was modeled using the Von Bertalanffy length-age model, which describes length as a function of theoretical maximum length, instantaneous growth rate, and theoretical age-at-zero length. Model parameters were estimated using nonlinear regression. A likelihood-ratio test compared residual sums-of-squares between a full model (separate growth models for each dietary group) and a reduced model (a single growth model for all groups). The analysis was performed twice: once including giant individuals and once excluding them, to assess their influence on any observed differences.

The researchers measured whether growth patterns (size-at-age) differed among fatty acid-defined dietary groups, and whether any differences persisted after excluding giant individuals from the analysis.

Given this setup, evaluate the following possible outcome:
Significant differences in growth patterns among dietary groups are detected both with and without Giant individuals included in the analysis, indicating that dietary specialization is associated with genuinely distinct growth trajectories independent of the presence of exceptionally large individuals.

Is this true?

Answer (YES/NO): NO